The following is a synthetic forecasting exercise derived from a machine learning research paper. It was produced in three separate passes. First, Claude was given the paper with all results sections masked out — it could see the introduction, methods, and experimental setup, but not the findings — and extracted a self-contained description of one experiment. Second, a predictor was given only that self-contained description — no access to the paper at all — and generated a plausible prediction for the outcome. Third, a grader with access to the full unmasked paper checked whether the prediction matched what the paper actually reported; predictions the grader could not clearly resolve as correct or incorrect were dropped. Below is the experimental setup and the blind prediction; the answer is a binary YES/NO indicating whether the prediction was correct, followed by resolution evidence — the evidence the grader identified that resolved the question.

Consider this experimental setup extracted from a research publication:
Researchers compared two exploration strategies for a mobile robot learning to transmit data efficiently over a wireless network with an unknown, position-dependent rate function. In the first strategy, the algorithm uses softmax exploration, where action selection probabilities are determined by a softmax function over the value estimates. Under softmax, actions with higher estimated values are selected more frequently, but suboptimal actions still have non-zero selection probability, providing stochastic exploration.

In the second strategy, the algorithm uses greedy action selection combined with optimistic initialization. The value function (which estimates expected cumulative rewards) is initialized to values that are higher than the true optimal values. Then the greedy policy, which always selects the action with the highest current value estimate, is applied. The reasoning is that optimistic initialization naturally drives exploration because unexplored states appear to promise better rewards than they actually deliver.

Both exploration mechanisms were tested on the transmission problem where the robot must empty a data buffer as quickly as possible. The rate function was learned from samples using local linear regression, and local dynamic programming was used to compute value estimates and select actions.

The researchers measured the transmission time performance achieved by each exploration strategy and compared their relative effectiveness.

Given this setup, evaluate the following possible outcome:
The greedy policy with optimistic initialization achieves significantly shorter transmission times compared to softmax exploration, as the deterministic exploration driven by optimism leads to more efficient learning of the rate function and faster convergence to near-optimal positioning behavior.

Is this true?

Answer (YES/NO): NO